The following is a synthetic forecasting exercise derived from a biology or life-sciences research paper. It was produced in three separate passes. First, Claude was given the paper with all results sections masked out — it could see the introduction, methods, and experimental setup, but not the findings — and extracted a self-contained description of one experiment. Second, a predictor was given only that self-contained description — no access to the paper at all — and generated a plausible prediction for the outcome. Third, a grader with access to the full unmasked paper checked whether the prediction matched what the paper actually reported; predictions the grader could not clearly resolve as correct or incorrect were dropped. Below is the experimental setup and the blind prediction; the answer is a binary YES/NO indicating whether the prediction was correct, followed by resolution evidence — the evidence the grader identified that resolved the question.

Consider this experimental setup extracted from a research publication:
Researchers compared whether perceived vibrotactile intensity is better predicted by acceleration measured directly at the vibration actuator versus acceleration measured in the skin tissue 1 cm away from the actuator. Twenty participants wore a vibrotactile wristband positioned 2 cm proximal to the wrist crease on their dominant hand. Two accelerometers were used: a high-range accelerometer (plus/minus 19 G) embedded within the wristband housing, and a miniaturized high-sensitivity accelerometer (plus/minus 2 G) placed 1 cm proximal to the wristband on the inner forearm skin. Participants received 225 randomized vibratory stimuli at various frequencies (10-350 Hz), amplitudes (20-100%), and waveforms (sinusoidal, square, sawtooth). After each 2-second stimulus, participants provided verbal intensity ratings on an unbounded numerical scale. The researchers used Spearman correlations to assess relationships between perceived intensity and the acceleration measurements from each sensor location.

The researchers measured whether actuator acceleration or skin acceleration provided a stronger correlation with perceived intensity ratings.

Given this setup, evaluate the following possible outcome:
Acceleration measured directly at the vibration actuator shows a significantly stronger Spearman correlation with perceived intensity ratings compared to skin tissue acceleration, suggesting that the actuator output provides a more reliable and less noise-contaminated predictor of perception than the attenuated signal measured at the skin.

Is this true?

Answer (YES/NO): NO